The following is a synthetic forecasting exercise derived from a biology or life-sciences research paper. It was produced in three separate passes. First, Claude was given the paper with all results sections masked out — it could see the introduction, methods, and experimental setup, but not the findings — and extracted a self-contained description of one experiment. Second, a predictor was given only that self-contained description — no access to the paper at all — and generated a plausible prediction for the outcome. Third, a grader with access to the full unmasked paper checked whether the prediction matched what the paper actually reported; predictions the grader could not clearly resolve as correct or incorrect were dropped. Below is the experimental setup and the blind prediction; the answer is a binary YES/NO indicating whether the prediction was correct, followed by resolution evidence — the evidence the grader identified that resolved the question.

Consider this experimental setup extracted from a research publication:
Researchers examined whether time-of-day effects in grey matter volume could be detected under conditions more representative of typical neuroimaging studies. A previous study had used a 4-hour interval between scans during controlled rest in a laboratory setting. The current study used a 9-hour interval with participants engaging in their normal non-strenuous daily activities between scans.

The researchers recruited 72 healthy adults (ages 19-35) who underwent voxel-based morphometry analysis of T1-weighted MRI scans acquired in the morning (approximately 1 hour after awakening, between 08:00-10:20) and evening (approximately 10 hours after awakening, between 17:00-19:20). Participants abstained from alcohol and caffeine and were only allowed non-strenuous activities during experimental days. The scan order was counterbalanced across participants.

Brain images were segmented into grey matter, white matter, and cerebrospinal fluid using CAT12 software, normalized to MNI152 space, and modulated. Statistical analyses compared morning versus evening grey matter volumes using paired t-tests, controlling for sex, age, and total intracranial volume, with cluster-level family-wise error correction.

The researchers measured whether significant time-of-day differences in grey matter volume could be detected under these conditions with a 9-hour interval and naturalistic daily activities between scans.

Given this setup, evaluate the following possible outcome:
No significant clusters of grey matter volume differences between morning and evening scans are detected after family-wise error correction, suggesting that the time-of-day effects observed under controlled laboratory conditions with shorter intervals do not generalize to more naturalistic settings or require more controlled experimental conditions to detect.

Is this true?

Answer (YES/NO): NO